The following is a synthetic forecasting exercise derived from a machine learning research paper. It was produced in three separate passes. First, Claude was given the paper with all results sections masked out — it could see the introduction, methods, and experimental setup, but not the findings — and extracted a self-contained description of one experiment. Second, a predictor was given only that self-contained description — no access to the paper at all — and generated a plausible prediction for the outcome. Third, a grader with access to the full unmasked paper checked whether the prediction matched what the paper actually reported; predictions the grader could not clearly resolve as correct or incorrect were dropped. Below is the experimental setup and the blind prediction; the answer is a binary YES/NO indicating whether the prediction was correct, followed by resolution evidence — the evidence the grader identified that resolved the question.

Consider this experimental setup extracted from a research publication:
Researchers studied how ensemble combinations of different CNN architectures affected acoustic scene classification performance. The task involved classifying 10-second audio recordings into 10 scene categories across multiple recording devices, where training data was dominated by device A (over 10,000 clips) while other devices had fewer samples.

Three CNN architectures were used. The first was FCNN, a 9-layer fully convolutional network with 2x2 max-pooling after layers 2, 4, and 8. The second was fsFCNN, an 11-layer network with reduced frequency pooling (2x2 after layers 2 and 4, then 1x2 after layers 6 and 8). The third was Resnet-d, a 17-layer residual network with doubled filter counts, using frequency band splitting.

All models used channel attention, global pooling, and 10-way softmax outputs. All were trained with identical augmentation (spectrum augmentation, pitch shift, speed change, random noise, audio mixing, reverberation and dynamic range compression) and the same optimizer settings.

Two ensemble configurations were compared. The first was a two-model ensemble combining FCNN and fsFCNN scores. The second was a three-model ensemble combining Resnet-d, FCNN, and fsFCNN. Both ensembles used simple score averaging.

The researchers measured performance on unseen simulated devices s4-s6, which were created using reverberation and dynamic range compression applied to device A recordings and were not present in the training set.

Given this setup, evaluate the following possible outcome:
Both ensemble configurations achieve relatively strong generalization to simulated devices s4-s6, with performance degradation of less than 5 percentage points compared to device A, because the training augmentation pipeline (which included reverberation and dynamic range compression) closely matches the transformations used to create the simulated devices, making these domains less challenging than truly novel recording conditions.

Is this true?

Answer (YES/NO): NO